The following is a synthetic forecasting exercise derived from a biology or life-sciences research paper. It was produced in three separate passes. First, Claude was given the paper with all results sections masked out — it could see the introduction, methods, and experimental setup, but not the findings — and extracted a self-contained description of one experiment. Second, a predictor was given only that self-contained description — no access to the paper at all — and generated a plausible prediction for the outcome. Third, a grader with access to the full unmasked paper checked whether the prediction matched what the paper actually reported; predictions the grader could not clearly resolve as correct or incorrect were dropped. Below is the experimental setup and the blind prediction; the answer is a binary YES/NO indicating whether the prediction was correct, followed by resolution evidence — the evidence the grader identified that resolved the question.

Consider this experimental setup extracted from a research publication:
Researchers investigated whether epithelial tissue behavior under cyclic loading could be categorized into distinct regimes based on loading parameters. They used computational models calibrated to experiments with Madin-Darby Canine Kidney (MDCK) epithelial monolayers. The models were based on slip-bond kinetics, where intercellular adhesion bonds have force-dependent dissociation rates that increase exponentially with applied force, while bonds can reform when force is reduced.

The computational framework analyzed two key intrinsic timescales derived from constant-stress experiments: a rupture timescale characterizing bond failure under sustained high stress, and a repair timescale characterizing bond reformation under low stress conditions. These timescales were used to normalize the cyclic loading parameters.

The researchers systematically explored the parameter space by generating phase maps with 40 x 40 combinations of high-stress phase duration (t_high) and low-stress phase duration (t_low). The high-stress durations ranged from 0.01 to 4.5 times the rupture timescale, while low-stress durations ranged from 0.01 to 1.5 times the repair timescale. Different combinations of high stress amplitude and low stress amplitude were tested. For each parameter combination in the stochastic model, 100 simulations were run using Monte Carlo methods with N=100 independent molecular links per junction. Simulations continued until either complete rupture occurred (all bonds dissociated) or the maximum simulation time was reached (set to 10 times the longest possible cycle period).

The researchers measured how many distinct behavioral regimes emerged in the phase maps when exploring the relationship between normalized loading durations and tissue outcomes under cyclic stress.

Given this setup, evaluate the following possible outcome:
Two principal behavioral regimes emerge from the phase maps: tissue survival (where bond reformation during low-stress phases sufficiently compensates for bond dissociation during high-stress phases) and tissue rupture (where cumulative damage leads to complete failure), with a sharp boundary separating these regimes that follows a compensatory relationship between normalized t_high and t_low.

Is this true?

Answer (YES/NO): NO